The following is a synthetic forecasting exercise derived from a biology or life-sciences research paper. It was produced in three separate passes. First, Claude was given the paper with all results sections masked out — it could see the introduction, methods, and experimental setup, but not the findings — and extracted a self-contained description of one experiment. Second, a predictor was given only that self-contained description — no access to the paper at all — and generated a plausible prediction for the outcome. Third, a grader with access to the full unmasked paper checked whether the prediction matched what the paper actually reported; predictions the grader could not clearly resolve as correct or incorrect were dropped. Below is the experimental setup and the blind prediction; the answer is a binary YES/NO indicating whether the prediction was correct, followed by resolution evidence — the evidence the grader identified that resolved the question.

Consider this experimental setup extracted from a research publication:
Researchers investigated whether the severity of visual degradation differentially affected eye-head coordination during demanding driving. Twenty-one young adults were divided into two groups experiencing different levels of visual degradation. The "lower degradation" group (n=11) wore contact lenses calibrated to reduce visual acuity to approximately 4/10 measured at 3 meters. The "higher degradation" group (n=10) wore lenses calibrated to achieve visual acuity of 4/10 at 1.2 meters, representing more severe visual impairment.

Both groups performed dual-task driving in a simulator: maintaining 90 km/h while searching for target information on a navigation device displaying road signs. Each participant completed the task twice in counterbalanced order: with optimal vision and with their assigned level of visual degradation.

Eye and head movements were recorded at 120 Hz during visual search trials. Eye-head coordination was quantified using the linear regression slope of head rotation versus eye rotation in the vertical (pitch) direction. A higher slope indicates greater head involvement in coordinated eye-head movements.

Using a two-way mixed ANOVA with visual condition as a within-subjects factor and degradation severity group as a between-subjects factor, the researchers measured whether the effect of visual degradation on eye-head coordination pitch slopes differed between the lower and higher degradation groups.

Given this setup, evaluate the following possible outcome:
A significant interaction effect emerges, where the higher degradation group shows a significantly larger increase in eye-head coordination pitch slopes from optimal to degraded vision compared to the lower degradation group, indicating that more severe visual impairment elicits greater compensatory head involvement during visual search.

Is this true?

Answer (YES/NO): NO